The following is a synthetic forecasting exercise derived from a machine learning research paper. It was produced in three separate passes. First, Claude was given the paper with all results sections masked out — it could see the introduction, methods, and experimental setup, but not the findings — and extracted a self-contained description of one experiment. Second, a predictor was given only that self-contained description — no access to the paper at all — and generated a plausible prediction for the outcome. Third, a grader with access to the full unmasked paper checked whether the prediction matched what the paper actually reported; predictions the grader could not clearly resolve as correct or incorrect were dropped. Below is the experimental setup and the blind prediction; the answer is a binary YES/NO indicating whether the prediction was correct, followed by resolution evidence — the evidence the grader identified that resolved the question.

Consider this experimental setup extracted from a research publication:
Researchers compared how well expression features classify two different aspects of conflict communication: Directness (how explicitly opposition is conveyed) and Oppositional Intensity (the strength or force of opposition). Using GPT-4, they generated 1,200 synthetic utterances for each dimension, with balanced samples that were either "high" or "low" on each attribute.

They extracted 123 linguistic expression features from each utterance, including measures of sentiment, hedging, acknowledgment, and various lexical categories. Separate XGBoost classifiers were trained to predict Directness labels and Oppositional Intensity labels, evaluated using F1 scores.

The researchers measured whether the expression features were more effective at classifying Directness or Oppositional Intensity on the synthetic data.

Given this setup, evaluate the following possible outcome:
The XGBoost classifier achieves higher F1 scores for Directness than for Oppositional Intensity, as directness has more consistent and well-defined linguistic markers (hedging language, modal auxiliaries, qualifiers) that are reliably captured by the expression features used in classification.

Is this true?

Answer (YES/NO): NO